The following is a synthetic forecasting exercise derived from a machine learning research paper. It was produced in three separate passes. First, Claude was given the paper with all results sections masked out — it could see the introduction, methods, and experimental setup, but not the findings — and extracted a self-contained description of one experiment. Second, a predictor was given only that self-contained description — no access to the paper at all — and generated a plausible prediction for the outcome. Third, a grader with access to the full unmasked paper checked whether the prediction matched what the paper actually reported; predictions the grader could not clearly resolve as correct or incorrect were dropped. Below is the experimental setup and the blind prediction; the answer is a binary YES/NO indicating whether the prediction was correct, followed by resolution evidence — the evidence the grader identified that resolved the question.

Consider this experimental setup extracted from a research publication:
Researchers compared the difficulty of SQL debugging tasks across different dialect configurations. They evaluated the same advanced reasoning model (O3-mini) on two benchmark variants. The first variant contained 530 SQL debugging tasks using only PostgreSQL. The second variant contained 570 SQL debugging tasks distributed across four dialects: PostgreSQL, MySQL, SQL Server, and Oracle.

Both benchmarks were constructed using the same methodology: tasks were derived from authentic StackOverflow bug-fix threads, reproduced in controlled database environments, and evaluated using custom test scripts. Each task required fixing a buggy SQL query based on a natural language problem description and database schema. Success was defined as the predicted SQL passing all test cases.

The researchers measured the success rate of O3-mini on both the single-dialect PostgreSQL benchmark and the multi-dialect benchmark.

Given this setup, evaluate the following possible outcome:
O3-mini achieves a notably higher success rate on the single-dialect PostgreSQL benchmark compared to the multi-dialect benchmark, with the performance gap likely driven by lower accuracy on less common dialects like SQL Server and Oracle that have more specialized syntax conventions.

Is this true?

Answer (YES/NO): NO